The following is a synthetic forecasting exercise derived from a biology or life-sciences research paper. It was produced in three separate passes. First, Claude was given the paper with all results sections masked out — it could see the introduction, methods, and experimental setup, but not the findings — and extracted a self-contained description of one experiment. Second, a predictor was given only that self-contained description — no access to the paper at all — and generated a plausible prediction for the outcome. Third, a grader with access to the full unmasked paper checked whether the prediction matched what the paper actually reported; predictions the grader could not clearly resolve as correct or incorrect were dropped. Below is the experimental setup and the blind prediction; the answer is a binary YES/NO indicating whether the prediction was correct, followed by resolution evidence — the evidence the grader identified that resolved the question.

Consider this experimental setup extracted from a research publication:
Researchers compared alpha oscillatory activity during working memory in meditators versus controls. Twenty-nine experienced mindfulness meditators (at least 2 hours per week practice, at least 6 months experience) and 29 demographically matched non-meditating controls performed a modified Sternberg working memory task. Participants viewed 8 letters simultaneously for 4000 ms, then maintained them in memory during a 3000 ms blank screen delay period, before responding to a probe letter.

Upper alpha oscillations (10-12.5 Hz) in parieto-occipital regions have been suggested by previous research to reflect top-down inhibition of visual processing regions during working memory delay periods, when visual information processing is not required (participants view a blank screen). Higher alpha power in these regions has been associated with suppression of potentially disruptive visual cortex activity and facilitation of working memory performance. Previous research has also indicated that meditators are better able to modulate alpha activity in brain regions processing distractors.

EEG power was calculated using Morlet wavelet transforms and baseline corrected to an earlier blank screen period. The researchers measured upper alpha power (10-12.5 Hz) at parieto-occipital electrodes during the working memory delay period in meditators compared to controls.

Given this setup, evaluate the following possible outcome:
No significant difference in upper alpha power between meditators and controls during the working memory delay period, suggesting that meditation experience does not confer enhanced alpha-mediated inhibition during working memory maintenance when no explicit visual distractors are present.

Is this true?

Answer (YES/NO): YES